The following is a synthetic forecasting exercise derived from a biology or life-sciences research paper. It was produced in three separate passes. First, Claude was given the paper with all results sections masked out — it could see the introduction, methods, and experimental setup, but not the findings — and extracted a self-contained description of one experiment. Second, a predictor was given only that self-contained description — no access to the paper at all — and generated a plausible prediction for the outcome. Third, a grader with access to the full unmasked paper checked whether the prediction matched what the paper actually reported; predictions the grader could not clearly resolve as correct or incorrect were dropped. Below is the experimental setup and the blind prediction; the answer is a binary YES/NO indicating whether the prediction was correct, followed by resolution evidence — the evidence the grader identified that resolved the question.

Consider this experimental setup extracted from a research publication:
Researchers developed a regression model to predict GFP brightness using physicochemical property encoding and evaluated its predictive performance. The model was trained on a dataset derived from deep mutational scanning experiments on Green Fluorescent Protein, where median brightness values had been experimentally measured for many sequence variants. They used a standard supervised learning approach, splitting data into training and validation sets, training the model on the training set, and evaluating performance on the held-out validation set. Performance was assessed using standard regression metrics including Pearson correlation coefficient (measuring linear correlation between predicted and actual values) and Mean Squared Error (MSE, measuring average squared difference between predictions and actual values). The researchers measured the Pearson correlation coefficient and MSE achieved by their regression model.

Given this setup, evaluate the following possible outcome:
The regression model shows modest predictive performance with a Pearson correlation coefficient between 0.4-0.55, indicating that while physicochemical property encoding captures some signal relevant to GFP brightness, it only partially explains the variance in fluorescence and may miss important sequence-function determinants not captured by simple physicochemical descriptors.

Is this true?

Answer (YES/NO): NO